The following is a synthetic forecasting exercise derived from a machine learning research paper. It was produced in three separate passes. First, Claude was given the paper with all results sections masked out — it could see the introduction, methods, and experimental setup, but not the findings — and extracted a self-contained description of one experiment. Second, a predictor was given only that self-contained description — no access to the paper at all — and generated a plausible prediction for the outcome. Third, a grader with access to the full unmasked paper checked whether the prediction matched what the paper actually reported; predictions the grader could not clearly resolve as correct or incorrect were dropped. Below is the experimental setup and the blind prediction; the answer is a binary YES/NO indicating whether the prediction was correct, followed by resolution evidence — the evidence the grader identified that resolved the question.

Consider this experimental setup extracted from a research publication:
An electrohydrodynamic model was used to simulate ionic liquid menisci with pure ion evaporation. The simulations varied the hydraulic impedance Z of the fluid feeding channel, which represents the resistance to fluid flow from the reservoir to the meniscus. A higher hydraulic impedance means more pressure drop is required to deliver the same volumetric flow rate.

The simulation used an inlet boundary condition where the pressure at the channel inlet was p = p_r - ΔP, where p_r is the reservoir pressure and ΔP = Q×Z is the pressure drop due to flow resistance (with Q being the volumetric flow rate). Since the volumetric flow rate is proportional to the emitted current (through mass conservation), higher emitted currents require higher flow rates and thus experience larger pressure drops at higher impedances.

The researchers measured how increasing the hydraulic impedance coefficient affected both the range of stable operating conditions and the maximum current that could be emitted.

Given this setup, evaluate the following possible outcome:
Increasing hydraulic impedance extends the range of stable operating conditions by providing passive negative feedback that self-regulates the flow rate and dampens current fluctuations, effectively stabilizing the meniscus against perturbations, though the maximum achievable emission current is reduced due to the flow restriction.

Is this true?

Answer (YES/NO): YES